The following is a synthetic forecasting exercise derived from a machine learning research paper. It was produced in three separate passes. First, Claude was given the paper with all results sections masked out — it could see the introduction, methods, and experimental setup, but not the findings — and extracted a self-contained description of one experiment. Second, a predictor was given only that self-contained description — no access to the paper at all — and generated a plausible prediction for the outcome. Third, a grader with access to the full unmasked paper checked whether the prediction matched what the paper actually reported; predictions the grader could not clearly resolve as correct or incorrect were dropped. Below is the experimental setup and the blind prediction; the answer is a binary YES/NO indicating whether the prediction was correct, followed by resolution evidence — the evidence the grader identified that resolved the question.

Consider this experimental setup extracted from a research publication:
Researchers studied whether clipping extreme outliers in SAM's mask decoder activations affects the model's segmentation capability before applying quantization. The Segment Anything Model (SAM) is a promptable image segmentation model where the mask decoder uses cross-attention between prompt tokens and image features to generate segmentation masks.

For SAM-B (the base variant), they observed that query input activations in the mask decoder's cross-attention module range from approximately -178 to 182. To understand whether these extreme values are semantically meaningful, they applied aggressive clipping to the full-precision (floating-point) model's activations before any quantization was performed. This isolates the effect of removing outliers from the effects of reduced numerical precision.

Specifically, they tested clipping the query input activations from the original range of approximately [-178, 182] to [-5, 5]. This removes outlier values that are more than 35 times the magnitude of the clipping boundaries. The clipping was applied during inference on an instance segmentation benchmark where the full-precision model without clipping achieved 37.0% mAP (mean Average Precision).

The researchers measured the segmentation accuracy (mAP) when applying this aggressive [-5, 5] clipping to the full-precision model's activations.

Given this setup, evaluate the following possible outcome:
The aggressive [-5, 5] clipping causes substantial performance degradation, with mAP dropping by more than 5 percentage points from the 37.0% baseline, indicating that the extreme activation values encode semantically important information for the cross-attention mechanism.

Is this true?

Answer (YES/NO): NO